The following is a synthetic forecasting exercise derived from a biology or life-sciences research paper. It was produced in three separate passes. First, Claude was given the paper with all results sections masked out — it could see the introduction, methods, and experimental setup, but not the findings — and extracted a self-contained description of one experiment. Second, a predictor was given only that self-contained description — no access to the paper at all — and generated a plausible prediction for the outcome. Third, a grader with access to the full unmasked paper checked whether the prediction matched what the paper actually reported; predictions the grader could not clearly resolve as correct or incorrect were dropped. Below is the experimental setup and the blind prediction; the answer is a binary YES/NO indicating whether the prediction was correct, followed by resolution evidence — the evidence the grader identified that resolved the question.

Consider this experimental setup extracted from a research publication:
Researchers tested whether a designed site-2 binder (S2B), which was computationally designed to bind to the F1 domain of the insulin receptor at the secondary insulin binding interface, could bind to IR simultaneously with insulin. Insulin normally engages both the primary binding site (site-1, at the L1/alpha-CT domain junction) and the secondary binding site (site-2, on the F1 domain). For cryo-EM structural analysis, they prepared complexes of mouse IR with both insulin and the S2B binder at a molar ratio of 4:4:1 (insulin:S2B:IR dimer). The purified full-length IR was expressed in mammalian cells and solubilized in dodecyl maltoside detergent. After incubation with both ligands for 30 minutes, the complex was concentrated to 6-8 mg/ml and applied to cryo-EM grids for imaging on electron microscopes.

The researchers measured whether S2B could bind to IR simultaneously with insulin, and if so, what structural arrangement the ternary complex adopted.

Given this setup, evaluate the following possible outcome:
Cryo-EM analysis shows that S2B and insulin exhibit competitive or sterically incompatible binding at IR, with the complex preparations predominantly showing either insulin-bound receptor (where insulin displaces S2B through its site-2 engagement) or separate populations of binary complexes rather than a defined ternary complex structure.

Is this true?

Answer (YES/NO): NO